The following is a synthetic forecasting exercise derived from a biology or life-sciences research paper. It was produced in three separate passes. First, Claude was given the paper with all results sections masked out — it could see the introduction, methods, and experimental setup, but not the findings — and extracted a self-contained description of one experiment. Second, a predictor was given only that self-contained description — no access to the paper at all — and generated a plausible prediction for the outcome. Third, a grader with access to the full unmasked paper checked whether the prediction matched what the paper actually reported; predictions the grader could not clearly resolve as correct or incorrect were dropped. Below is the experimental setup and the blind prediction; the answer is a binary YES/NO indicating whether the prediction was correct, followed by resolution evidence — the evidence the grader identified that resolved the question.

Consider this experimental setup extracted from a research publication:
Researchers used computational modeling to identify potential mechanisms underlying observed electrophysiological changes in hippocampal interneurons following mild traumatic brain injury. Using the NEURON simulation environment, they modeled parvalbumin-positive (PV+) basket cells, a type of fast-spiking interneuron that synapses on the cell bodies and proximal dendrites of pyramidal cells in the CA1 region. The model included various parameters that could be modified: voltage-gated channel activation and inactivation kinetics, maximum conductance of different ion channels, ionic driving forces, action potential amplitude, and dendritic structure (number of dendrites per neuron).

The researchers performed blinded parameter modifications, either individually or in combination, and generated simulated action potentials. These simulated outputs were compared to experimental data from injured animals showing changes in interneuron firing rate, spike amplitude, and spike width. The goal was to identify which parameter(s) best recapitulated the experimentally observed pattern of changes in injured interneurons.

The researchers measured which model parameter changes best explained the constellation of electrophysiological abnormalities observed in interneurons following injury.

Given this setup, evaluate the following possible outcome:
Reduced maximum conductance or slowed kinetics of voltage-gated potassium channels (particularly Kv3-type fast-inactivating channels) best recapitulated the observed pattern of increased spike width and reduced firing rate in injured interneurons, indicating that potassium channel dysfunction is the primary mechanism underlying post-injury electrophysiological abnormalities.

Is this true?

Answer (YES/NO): NO